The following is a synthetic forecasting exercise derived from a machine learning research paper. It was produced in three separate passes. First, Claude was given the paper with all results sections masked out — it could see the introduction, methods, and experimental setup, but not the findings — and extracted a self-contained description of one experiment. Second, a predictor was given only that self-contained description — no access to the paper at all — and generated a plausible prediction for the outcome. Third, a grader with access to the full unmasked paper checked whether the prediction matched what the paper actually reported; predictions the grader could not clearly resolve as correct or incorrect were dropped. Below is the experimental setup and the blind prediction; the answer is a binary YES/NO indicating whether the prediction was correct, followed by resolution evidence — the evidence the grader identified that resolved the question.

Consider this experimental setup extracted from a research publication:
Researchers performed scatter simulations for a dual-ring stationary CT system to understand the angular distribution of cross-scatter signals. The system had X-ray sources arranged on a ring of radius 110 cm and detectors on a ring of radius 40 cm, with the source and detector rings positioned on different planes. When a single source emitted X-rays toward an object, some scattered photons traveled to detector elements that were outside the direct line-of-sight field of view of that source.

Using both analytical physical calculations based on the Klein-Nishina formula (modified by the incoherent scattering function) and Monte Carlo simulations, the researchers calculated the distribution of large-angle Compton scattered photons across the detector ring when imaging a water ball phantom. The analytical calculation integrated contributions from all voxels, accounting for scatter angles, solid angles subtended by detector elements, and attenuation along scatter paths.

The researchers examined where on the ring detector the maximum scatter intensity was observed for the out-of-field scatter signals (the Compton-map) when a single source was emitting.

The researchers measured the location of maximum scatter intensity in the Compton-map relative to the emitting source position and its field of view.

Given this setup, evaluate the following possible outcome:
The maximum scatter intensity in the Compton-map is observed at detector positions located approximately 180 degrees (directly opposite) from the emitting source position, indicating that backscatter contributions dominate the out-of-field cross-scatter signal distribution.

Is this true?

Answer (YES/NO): NO